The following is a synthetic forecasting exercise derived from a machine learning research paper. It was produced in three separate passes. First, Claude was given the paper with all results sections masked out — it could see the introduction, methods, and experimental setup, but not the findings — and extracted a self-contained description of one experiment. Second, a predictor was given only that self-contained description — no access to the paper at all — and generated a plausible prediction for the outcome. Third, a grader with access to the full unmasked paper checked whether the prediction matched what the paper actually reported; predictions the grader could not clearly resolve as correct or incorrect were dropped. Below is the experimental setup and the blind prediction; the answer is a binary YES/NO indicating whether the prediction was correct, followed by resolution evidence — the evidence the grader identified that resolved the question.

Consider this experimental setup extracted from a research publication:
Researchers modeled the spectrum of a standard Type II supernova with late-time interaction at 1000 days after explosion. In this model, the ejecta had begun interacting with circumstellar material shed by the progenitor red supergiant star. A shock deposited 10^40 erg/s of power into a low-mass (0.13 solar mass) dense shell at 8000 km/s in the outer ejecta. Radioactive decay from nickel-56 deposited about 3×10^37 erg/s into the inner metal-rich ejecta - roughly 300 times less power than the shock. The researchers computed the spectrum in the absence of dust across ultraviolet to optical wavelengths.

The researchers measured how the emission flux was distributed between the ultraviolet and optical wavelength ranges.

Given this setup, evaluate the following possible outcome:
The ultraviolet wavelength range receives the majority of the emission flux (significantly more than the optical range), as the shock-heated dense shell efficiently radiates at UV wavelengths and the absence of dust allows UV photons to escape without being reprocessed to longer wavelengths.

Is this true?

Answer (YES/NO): YES